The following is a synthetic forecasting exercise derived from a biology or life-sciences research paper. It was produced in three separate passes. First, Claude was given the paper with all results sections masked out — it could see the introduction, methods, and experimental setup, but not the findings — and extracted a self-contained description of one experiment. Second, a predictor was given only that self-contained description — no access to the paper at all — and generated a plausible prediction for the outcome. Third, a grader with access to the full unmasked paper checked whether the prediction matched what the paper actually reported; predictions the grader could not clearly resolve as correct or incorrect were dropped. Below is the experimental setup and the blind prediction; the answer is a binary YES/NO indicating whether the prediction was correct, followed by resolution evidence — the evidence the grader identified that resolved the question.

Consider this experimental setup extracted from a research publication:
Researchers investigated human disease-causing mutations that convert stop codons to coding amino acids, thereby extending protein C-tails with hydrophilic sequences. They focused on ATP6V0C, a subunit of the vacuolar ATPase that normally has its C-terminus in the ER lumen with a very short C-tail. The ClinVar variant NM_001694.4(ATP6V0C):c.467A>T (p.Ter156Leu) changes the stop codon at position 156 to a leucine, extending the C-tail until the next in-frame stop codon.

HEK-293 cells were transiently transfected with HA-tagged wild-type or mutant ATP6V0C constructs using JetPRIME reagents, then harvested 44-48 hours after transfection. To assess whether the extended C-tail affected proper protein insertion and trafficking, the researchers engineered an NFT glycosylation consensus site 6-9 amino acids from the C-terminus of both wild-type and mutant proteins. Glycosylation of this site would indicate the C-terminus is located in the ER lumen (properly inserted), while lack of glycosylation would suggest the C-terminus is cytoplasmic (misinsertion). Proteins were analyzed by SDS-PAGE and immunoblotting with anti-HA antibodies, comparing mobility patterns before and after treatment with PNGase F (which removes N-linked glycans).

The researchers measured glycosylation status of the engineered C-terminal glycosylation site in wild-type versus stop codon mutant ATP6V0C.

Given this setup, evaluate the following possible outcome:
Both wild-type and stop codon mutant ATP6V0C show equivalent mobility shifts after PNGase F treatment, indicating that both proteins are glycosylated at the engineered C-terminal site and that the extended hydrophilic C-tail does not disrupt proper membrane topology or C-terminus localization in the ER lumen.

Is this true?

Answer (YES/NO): NO